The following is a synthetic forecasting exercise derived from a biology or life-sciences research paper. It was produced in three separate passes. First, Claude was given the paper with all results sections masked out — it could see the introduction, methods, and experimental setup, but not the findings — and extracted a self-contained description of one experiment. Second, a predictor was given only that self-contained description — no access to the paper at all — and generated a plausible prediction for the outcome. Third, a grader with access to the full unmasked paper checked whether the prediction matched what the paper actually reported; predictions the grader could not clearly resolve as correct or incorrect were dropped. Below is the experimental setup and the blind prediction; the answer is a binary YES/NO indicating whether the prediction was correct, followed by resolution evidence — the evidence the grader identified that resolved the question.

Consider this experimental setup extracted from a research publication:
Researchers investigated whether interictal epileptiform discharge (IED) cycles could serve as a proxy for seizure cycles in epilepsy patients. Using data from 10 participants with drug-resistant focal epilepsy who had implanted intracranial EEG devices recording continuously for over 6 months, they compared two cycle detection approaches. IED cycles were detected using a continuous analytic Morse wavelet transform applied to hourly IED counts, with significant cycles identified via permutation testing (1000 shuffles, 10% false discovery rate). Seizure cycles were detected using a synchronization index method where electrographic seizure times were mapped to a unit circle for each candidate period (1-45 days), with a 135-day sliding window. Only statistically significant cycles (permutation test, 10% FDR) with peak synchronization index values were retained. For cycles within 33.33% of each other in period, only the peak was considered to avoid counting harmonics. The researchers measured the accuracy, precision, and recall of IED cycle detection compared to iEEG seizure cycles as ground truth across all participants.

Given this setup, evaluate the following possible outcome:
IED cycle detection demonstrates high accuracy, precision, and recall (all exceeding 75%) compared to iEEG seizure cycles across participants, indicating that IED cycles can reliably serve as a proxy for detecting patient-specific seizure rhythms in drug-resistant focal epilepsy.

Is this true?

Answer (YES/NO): NO